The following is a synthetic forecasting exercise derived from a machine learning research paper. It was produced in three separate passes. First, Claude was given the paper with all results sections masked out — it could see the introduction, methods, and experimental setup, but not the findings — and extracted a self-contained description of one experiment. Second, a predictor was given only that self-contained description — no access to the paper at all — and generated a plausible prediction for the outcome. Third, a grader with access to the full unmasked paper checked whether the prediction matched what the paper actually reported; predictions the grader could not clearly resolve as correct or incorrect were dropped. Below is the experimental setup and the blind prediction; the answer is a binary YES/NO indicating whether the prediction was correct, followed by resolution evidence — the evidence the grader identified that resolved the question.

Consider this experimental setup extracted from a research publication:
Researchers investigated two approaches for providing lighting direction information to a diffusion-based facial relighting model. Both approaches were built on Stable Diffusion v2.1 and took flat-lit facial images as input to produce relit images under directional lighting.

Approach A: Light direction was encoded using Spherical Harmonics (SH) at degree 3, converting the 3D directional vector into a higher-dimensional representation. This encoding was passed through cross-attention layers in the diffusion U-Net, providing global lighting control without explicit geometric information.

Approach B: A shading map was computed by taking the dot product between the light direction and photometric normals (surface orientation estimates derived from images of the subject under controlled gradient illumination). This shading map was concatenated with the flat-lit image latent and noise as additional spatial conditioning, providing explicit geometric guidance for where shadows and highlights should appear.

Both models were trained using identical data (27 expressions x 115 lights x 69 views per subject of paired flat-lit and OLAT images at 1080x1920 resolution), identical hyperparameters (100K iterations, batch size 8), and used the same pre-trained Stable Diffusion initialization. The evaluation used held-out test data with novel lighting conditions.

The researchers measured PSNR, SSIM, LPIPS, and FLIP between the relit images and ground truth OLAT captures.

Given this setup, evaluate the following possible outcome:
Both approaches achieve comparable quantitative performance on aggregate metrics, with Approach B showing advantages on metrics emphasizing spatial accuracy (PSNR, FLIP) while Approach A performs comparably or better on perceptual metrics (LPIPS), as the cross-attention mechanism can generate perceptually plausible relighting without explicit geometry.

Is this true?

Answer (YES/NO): NO